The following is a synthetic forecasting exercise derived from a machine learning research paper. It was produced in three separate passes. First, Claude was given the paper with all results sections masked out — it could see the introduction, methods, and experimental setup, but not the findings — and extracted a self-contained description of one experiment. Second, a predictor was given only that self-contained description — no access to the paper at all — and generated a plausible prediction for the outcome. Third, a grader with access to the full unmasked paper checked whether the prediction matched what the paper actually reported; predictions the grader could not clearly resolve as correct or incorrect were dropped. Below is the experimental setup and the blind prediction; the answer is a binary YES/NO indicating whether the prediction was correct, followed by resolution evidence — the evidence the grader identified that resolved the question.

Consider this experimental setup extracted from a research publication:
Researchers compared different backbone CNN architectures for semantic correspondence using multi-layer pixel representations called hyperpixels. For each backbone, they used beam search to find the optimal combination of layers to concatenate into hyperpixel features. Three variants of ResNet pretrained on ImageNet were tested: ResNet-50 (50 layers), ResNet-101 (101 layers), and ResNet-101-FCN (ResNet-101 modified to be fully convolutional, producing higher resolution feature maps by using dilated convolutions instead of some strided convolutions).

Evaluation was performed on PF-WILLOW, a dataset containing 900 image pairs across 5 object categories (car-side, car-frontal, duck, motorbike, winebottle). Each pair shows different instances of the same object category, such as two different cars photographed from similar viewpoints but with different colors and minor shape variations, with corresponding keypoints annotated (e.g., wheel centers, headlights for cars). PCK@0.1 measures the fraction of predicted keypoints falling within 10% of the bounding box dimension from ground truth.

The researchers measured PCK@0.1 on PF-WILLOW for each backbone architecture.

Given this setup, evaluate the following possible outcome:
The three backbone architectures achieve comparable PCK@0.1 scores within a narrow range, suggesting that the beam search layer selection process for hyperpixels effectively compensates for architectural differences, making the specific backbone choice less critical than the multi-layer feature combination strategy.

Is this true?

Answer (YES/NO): NO